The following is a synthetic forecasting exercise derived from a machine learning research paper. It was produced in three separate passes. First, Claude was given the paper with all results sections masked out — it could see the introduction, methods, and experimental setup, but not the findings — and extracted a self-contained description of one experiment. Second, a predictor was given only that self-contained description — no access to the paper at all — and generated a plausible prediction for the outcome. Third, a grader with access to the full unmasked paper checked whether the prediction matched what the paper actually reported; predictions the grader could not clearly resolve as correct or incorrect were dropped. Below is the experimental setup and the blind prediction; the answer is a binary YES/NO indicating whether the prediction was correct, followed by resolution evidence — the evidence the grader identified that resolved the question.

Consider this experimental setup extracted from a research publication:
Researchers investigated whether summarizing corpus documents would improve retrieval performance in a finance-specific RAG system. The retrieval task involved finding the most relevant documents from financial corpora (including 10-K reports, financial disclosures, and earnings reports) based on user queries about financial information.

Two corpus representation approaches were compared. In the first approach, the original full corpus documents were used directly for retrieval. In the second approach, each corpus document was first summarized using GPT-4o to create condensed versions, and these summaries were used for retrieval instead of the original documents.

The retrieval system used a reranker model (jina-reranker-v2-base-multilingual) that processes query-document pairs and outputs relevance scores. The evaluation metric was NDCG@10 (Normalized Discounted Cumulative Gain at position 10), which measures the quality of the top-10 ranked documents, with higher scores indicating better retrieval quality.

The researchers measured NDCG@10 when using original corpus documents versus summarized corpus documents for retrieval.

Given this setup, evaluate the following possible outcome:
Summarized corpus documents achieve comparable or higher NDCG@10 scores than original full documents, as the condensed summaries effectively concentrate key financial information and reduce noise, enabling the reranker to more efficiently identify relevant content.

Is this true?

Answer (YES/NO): NO